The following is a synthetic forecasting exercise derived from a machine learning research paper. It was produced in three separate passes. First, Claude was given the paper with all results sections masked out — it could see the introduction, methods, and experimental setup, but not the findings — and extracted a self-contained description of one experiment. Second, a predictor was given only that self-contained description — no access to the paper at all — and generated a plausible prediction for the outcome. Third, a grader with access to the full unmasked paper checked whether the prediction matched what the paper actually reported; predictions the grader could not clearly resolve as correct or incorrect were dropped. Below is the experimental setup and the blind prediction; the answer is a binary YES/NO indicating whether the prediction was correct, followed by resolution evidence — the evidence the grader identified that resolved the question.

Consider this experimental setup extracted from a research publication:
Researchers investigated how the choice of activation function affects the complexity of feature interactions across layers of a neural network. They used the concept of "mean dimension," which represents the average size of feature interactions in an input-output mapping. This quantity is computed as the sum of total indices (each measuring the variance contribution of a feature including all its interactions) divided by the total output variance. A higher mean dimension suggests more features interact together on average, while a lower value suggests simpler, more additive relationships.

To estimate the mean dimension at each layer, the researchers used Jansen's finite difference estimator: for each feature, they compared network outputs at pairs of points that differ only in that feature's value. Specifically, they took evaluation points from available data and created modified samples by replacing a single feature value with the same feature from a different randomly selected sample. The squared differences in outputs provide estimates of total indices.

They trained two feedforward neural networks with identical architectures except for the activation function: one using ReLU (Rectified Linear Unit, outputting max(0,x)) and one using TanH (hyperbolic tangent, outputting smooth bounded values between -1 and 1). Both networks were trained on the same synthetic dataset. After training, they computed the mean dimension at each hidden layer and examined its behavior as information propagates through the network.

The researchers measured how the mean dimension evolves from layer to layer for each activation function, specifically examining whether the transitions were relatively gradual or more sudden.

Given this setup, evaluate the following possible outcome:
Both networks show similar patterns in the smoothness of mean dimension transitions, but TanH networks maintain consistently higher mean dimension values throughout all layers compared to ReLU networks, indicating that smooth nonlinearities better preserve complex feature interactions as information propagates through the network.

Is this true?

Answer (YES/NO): NO